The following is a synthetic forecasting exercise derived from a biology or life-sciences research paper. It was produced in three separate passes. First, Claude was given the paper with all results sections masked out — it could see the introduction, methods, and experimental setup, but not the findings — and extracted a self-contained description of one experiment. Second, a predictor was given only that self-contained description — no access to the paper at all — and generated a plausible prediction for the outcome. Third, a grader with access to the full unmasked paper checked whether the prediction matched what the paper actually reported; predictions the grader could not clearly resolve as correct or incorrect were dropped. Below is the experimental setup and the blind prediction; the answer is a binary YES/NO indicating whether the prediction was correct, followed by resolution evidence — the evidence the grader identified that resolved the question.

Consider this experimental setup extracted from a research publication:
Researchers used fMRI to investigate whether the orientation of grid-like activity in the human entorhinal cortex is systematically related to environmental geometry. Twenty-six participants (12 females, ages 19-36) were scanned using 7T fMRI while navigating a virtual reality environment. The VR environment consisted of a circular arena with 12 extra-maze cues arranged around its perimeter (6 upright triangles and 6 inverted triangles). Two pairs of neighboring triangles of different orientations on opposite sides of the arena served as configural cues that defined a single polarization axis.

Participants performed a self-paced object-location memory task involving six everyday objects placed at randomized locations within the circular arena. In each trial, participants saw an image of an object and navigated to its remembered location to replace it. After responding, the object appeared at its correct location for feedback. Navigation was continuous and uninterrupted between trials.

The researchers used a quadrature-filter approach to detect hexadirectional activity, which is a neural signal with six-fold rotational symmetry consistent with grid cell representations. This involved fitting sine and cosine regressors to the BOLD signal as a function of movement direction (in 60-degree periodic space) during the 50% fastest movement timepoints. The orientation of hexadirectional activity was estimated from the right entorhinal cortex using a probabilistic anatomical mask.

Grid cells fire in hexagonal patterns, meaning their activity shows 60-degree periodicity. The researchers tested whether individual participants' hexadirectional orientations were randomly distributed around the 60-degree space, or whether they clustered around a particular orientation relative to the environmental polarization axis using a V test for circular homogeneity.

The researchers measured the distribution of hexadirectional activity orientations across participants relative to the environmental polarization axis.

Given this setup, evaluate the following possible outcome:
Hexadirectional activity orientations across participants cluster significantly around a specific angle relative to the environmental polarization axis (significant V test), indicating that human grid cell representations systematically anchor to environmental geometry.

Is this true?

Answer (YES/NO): YES